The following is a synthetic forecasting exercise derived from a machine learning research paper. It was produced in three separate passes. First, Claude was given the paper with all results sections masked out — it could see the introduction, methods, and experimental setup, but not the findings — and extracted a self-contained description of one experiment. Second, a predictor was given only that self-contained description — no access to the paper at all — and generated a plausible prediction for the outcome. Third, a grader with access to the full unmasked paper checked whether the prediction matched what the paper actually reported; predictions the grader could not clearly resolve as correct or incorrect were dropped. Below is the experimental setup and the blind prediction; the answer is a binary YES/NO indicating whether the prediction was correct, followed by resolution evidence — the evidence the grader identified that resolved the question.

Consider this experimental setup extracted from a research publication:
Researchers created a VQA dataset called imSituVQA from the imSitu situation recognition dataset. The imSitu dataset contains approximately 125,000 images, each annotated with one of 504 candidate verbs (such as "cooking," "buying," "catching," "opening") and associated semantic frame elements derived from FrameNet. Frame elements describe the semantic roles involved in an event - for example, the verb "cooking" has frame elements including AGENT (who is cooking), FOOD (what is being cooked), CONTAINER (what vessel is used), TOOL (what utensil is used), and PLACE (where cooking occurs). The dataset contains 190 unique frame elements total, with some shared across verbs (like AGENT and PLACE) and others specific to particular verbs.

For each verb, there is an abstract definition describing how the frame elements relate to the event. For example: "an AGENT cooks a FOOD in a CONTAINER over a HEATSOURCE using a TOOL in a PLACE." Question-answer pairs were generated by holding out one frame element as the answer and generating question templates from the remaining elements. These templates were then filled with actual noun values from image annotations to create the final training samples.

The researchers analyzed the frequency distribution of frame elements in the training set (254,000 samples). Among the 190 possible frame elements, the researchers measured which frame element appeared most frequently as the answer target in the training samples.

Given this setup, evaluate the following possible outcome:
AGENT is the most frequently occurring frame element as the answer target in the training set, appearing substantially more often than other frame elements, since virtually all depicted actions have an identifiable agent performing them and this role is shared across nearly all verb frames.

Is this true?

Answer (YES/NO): NO